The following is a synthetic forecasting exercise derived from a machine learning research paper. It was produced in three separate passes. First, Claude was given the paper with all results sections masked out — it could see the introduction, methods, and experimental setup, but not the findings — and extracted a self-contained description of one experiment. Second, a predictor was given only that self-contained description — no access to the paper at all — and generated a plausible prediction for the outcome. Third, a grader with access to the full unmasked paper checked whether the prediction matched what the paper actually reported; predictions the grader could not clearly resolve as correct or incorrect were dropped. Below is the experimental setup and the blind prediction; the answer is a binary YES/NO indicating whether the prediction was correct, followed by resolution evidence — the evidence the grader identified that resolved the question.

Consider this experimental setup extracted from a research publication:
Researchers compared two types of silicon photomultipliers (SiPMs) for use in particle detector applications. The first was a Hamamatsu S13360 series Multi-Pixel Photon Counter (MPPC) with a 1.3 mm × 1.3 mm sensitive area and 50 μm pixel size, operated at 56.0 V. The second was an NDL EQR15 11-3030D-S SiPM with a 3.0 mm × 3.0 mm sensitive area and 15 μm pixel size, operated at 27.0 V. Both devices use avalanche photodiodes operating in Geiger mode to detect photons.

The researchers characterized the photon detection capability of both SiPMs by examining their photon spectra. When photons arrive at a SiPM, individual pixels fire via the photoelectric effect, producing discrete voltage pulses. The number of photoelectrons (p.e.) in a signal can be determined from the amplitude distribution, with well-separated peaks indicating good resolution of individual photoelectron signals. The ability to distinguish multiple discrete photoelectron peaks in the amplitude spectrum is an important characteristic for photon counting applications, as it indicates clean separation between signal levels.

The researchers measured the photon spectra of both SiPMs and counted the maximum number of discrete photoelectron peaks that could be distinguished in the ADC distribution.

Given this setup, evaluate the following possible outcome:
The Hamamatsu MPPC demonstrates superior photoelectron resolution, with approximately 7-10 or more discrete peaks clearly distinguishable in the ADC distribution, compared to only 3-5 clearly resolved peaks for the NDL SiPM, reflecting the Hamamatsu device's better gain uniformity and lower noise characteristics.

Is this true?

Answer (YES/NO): YES